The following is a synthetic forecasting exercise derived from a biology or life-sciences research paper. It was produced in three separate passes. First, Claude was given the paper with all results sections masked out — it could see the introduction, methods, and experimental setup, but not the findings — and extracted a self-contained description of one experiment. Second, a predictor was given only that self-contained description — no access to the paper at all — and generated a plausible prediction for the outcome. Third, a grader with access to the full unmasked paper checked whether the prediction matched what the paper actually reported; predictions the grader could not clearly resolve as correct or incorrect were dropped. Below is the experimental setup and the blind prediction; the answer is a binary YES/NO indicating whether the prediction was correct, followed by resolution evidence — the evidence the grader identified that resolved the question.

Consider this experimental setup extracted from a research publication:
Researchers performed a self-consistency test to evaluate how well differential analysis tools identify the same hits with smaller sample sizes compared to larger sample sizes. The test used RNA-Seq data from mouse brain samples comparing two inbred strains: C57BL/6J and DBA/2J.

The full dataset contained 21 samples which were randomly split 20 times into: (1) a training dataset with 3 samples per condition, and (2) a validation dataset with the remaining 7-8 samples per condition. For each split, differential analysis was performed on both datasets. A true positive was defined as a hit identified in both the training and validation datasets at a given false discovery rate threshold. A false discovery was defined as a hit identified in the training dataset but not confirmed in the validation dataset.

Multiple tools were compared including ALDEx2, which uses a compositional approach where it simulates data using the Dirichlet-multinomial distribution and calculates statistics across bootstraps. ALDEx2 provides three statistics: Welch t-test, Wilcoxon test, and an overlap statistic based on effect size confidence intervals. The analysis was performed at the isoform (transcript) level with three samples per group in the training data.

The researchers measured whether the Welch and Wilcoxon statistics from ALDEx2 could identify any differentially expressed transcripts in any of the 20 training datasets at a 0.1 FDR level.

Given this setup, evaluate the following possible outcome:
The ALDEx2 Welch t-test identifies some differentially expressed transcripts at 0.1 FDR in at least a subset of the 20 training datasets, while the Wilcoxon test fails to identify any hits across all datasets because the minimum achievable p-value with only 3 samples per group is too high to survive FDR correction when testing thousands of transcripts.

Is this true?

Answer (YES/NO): NO